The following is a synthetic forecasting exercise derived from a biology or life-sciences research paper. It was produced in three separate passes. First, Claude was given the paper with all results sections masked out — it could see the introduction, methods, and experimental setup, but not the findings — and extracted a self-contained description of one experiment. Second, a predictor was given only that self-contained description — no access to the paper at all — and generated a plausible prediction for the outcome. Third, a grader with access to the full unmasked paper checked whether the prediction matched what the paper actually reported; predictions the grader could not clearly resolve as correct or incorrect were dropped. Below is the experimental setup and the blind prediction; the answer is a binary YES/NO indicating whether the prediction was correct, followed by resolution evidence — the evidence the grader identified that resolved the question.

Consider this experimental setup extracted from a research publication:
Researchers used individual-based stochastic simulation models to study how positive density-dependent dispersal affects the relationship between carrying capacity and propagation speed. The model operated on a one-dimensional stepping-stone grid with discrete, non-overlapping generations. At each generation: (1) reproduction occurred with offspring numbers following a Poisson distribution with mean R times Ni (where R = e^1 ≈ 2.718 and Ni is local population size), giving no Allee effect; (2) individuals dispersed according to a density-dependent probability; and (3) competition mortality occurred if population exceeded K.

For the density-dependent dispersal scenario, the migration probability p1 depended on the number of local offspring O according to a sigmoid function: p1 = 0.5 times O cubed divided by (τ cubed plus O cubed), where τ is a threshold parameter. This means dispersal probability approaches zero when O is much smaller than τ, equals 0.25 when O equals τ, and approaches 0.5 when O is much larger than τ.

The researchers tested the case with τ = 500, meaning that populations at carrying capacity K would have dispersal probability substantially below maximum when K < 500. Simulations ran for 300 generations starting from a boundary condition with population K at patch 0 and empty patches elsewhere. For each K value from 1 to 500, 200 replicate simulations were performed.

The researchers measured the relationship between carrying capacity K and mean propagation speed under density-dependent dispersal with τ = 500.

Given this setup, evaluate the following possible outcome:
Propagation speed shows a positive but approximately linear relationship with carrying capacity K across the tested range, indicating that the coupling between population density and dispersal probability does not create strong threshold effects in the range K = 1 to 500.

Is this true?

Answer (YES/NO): NO